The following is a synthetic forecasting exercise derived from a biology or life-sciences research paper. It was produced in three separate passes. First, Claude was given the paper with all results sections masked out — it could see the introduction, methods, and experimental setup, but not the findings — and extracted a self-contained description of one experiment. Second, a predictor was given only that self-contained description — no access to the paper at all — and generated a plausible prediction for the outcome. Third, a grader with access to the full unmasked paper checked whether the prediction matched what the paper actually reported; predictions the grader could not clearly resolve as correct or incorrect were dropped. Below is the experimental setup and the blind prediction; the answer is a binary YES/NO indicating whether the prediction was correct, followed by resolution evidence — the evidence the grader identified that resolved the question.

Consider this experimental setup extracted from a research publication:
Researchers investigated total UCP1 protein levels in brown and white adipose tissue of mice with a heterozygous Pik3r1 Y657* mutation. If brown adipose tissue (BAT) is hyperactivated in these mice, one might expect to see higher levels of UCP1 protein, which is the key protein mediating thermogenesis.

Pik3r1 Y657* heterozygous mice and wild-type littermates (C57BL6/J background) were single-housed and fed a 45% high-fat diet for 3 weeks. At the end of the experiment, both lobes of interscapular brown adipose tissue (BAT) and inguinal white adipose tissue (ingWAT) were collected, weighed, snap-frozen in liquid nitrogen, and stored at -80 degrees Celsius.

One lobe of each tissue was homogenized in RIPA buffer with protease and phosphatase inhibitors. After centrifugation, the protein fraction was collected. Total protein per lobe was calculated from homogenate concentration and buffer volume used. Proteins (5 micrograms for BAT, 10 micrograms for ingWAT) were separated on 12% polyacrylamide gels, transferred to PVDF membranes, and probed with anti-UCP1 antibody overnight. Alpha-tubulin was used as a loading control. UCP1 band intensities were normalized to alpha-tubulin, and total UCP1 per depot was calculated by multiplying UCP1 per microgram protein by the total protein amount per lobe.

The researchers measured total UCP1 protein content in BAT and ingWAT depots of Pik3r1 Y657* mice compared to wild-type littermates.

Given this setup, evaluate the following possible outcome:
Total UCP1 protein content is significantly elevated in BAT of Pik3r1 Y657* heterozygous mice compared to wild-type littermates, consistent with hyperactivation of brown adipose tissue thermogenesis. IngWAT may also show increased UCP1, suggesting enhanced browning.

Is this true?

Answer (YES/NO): NO